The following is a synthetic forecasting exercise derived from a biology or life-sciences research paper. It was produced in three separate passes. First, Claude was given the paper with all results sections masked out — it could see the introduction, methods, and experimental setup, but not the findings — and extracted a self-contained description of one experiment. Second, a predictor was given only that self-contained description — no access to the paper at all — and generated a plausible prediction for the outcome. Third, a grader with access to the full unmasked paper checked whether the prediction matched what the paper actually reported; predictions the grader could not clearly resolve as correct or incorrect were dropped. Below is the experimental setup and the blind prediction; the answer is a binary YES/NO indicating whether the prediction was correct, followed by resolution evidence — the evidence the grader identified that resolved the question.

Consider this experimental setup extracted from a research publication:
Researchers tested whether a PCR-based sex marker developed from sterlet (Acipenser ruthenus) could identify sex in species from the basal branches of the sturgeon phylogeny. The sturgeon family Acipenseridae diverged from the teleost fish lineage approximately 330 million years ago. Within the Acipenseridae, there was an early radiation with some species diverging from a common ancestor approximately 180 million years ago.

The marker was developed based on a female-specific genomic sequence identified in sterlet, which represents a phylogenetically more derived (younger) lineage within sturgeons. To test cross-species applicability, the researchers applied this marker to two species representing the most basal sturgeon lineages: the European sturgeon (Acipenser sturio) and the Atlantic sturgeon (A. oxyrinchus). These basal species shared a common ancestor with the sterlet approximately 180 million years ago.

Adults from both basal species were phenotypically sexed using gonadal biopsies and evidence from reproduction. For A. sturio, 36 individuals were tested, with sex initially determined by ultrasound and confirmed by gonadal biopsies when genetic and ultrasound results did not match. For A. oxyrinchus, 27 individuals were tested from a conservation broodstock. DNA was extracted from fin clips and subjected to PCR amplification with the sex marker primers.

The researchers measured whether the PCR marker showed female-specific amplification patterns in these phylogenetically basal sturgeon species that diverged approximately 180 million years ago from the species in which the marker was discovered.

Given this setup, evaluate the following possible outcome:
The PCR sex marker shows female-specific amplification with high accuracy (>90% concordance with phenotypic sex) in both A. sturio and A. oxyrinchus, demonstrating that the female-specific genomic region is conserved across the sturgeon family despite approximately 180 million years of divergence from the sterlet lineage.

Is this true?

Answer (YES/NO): YES